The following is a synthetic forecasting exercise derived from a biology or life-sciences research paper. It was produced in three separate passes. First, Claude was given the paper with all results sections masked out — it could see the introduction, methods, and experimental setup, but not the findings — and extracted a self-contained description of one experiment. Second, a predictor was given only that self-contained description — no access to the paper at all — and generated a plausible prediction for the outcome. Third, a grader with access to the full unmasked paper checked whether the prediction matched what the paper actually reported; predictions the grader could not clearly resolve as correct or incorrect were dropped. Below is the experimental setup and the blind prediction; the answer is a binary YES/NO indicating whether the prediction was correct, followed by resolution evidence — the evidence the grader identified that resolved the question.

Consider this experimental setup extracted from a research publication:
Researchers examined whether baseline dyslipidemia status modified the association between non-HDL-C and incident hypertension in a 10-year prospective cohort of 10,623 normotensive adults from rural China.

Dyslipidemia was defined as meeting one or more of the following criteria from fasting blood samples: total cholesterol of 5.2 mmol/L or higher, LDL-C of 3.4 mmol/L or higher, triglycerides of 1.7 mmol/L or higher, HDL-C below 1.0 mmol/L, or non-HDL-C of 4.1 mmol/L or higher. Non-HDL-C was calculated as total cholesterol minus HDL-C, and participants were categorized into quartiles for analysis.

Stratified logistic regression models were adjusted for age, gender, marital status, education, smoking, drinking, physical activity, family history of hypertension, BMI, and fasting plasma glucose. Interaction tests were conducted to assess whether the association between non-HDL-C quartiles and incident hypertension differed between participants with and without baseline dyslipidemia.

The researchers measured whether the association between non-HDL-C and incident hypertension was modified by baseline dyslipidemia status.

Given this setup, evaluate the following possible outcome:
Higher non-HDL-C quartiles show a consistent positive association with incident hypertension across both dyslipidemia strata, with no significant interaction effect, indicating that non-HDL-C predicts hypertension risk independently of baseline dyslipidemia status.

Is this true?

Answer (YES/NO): YES